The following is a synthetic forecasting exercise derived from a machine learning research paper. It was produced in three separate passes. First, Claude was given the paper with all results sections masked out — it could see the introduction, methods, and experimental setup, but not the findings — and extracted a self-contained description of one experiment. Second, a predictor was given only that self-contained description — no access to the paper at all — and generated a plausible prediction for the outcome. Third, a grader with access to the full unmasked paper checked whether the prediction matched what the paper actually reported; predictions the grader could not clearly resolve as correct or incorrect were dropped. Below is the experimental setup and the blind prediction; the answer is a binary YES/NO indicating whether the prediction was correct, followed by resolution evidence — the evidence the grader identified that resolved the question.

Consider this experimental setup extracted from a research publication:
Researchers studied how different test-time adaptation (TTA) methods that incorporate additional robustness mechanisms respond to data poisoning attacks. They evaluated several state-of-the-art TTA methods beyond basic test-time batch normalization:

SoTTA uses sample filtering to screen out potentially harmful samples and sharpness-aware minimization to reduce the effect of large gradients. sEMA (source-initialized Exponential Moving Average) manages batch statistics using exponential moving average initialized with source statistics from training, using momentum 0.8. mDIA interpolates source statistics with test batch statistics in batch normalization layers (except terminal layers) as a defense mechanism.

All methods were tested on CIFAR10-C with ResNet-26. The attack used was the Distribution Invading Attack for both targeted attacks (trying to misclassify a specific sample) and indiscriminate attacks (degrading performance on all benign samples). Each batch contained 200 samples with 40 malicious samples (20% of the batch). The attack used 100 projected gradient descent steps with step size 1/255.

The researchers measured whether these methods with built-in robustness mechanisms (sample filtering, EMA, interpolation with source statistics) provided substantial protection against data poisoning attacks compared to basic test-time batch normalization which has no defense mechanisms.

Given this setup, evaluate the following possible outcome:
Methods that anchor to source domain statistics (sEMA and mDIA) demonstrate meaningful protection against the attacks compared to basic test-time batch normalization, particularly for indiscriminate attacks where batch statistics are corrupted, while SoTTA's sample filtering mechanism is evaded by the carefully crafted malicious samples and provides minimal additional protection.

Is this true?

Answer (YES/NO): NO